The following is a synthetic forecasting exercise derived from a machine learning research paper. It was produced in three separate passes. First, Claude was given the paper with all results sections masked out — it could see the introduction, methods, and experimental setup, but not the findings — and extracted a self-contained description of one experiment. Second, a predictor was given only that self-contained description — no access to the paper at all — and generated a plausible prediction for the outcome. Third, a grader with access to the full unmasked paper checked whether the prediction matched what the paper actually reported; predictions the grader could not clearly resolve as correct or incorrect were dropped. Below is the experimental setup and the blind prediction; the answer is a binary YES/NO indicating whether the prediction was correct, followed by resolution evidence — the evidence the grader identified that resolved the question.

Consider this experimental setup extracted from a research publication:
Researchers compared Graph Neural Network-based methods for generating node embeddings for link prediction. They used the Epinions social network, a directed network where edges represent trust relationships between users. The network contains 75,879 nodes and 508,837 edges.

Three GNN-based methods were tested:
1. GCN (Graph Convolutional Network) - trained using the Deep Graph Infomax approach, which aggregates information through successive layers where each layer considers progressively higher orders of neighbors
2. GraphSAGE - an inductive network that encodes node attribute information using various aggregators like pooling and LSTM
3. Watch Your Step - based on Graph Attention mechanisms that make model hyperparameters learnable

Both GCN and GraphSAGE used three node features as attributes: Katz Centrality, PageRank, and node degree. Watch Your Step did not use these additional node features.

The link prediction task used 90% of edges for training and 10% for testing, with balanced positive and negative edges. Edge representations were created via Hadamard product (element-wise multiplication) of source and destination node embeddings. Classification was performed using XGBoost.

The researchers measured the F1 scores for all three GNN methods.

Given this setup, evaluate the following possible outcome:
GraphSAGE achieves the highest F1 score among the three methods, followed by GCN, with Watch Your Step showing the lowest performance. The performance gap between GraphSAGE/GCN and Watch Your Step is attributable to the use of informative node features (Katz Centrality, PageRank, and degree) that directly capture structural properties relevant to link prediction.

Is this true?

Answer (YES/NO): NO